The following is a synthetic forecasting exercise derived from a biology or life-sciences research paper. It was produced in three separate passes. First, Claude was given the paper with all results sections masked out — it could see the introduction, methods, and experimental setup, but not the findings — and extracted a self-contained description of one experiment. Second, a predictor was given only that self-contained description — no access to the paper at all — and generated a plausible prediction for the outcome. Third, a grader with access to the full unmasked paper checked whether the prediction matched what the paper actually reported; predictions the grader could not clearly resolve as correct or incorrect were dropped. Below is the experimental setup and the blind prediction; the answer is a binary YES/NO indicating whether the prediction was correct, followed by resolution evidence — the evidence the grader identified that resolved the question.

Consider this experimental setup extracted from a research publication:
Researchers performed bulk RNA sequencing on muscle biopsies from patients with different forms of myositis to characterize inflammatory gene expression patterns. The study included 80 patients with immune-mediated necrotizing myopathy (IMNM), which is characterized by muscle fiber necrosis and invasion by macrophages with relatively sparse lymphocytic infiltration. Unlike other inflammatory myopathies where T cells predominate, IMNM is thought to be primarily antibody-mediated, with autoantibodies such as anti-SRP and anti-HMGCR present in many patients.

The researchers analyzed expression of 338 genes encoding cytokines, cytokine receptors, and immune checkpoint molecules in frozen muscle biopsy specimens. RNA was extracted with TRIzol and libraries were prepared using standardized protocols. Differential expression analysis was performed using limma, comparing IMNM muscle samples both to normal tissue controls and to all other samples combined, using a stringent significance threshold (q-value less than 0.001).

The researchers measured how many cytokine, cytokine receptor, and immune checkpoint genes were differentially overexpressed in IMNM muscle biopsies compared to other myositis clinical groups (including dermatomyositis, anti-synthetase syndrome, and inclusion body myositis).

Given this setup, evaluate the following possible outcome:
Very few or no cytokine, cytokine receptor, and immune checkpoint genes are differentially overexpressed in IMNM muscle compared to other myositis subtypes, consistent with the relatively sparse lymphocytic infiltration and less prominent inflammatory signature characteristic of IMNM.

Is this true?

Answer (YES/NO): YES